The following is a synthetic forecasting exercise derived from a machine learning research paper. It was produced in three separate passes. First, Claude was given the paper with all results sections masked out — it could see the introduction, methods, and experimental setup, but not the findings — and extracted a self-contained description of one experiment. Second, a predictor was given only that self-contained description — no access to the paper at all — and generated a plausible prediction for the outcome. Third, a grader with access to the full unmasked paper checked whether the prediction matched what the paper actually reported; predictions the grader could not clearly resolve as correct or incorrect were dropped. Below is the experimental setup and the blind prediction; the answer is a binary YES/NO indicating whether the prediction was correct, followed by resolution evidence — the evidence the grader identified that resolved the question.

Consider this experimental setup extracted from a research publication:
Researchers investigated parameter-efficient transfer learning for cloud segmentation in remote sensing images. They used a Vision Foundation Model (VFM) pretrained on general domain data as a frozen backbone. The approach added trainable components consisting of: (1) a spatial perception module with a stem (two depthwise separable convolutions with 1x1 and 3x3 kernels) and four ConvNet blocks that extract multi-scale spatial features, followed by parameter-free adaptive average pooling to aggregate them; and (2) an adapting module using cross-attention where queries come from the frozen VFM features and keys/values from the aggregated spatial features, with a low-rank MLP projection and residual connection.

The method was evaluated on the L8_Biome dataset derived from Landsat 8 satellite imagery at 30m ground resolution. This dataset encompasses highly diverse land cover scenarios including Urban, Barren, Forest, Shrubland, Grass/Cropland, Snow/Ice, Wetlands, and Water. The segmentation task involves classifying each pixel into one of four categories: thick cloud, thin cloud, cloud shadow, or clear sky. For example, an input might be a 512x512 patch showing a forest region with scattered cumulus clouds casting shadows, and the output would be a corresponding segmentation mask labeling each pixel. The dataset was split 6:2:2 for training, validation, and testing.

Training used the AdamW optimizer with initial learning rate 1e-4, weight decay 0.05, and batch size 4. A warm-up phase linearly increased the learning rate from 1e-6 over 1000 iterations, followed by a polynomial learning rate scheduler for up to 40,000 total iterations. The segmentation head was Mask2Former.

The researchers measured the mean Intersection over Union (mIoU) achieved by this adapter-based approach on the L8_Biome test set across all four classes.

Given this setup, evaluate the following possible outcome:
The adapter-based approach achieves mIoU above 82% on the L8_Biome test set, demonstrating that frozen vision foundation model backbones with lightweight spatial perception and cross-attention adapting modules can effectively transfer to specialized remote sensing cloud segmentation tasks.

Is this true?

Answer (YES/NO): NO